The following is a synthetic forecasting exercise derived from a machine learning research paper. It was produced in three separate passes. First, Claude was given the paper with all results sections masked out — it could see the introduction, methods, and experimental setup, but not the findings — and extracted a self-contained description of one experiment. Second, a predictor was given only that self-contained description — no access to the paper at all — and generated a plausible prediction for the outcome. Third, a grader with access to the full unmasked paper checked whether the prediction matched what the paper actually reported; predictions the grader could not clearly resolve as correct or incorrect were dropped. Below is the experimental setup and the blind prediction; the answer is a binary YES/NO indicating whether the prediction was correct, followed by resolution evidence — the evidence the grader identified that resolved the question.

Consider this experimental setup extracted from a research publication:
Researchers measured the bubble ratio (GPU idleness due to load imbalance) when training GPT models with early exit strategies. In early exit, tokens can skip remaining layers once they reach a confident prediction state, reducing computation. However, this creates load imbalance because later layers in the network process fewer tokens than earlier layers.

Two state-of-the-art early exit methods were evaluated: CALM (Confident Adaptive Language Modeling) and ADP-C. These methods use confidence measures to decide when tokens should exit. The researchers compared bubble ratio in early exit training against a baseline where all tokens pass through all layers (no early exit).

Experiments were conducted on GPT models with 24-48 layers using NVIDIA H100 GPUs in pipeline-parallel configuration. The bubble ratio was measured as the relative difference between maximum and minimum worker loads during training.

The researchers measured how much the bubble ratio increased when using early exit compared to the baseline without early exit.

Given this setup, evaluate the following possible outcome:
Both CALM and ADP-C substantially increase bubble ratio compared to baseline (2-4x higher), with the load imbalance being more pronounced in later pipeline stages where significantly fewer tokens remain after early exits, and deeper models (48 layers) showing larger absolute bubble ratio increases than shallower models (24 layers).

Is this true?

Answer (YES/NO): NO